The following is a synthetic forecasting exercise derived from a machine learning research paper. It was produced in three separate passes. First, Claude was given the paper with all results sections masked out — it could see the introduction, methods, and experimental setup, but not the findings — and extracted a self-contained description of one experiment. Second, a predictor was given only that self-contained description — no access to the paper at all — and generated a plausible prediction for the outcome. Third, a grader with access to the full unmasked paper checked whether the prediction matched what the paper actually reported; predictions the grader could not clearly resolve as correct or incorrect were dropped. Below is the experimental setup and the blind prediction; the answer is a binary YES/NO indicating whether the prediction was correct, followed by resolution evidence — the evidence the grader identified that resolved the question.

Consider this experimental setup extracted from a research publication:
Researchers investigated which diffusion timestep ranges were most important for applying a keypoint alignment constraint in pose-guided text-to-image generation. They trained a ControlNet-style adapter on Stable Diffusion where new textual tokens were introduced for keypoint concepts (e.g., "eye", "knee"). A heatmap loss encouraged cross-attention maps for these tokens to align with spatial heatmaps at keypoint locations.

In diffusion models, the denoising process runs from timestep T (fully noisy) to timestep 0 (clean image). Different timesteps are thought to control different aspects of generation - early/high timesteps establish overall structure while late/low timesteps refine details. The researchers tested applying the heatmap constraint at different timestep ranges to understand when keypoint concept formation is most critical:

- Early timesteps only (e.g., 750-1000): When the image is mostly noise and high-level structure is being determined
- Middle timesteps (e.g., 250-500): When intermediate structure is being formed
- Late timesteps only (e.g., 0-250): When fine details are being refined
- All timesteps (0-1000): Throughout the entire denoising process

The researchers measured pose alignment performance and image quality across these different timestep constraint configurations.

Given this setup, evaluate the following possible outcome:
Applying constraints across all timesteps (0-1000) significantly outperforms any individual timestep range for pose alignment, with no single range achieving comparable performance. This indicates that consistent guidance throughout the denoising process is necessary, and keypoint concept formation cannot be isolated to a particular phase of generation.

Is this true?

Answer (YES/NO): NO